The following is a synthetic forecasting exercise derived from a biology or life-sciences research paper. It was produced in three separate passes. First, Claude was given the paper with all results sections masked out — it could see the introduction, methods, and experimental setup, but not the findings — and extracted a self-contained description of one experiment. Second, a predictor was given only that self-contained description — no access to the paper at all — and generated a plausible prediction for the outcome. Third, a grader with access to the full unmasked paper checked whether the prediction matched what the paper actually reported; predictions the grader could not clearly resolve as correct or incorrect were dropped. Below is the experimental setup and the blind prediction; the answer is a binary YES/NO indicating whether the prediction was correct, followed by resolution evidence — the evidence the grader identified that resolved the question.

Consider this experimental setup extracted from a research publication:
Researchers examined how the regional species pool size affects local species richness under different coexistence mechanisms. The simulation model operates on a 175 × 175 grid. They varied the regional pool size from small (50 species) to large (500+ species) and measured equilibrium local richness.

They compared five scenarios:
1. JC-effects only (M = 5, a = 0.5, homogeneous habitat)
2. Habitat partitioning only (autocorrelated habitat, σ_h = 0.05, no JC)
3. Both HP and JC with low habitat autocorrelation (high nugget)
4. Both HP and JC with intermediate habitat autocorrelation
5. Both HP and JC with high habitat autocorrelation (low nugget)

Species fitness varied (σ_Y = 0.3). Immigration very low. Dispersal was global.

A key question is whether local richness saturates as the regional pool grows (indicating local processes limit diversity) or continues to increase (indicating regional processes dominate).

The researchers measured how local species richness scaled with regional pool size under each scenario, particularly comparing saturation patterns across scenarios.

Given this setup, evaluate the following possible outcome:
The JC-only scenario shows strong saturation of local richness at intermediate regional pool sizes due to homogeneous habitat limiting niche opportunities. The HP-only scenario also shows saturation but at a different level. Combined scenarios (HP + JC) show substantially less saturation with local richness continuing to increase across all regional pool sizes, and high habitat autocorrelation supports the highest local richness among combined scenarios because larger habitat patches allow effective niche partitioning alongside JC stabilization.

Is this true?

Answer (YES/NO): NO